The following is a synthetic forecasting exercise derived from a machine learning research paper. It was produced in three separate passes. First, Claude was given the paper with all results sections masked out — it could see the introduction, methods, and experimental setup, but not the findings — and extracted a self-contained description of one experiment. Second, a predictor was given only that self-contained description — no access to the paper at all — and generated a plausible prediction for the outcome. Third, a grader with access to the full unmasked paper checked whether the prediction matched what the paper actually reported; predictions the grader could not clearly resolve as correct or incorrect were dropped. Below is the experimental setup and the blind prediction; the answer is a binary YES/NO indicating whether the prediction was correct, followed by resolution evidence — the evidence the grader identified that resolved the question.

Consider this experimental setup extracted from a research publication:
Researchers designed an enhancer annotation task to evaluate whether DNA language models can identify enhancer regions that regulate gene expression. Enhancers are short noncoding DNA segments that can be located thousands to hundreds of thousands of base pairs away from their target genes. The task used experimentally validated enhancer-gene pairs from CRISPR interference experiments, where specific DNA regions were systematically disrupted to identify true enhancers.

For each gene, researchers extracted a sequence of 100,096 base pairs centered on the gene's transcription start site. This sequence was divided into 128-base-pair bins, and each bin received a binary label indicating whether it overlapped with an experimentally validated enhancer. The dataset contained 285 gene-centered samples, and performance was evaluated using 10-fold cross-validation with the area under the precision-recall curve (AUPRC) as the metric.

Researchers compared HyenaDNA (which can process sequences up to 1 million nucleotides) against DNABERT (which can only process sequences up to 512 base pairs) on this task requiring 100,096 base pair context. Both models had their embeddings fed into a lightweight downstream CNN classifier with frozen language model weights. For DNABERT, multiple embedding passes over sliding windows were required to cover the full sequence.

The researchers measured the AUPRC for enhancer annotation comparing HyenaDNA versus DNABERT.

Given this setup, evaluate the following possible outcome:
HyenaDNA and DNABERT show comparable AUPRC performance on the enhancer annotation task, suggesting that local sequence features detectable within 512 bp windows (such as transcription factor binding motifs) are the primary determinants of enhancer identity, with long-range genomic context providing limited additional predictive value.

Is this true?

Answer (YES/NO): NO